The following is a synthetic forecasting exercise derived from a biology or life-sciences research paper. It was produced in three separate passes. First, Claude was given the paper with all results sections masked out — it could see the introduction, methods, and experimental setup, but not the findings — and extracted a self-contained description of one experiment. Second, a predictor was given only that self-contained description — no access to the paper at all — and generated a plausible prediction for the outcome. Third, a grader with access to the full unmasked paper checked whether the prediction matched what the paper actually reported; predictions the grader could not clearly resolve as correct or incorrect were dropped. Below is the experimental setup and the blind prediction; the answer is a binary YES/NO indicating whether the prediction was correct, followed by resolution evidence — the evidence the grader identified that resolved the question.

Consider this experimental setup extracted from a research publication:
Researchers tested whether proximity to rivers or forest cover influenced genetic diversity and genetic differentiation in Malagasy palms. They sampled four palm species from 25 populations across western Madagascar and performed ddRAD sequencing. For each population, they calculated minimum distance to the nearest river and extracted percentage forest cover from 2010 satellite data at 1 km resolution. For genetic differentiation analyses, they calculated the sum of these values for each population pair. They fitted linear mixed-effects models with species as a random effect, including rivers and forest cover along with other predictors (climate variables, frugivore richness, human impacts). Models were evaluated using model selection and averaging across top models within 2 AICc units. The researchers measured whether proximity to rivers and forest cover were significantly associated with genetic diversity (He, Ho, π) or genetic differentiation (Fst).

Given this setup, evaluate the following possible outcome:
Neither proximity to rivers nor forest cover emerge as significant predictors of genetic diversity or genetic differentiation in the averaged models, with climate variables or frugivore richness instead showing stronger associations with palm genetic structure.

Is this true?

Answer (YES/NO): YES